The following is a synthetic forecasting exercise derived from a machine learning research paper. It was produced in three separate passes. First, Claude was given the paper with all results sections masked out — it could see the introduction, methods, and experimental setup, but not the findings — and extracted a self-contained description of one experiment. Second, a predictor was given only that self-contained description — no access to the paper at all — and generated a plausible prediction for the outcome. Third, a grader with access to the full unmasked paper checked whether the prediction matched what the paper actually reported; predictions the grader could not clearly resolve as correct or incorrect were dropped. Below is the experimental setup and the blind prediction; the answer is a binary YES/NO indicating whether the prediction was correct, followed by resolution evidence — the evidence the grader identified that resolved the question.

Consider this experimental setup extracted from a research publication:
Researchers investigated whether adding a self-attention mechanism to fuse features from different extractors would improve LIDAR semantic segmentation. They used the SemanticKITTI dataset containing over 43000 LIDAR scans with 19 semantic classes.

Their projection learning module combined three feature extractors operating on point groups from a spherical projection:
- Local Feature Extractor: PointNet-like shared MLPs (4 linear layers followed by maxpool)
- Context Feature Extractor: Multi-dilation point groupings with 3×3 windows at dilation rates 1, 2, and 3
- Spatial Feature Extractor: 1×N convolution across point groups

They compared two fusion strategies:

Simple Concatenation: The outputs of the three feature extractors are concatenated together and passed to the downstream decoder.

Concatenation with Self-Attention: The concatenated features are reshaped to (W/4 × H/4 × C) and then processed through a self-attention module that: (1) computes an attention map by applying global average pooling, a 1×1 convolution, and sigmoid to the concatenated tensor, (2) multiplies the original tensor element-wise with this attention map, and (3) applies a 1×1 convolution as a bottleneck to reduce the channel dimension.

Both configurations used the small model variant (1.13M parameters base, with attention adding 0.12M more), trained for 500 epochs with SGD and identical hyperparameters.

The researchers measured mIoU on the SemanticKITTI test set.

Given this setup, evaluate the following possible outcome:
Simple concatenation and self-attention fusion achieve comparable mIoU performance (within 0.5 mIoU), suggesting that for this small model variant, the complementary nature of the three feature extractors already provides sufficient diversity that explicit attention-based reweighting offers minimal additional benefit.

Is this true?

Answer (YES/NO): YES